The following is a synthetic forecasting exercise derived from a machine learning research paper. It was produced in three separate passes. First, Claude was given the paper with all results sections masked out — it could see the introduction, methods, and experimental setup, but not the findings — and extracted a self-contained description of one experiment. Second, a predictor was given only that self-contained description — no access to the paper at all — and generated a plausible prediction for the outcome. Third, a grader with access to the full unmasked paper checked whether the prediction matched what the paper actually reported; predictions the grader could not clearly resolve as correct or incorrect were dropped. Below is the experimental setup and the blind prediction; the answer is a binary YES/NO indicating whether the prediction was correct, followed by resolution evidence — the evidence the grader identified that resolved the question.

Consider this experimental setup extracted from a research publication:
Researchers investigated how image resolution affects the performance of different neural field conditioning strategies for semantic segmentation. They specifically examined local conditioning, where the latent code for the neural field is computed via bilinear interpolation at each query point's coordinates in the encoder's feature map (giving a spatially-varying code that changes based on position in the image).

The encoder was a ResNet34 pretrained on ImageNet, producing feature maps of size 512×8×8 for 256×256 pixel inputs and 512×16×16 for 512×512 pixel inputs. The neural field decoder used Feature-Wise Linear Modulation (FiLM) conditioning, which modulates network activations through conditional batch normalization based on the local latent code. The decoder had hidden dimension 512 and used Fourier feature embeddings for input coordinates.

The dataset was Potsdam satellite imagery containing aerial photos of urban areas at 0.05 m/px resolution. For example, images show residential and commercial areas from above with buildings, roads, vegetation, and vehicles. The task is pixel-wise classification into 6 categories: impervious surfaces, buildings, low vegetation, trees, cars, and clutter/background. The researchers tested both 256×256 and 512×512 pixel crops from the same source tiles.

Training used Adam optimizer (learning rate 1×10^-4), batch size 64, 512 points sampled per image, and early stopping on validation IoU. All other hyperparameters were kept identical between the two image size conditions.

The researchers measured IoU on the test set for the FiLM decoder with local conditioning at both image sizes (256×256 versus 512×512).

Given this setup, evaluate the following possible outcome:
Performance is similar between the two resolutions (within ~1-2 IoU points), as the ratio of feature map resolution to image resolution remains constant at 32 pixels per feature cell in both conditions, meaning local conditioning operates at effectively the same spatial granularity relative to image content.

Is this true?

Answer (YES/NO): NO